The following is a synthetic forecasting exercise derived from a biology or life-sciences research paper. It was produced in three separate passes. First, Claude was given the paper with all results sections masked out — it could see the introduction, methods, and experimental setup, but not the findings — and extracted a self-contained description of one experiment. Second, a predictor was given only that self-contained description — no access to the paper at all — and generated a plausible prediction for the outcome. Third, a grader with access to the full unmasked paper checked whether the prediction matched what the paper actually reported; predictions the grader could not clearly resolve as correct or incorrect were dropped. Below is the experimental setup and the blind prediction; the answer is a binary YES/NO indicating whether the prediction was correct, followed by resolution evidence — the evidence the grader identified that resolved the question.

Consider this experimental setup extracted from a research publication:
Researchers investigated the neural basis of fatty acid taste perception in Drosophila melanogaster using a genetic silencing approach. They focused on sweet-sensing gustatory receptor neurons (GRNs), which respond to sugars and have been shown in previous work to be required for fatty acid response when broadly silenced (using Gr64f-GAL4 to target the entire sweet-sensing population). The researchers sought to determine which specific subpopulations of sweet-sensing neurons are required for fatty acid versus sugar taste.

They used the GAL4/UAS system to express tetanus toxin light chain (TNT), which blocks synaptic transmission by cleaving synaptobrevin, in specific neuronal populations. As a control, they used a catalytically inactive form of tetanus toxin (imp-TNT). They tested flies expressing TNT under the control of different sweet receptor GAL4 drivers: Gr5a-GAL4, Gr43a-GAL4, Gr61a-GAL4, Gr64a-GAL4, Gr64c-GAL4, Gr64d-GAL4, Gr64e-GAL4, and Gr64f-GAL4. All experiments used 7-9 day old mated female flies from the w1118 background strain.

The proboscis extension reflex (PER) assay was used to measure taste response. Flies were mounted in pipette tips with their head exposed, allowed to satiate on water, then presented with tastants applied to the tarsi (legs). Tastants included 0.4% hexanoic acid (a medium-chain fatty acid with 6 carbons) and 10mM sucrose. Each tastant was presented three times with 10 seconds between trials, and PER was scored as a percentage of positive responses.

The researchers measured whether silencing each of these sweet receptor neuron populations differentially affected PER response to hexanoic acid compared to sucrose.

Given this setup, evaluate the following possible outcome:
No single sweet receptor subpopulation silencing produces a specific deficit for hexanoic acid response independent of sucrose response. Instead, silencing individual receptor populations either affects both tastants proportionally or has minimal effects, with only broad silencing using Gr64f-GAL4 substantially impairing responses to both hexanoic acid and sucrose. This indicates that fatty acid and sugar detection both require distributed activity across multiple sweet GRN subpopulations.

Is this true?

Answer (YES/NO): NO